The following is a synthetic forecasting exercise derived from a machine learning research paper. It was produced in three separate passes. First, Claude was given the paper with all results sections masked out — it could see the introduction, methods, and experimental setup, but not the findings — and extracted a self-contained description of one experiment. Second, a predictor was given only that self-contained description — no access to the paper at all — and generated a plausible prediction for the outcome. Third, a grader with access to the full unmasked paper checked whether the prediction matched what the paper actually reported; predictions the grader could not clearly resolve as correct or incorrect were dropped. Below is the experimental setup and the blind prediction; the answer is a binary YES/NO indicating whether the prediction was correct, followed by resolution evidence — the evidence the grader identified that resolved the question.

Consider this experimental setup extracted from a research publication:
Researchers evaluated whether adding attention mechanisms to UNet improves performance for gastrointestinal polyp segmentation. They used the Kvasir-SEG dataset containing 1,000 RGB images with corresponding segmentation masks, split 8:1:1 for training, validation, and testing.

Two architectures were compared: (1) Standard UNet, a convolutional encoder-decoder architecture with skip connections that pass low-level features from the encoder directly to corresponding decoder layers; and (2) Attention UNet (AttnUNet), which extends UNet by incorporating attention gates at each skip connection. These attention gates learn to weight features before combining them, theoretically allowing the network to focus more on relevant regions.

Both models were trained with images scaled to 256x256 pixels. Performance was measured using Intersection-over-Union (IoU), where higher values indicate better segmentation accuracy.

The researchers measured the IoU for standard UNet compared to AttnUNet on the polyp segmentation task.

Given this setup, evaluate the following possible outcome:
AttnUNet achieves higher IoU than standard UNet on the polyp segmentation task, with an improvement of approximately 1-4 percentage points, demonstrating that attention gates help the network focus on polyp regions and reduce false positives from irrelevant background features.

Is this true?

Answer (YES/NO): NO